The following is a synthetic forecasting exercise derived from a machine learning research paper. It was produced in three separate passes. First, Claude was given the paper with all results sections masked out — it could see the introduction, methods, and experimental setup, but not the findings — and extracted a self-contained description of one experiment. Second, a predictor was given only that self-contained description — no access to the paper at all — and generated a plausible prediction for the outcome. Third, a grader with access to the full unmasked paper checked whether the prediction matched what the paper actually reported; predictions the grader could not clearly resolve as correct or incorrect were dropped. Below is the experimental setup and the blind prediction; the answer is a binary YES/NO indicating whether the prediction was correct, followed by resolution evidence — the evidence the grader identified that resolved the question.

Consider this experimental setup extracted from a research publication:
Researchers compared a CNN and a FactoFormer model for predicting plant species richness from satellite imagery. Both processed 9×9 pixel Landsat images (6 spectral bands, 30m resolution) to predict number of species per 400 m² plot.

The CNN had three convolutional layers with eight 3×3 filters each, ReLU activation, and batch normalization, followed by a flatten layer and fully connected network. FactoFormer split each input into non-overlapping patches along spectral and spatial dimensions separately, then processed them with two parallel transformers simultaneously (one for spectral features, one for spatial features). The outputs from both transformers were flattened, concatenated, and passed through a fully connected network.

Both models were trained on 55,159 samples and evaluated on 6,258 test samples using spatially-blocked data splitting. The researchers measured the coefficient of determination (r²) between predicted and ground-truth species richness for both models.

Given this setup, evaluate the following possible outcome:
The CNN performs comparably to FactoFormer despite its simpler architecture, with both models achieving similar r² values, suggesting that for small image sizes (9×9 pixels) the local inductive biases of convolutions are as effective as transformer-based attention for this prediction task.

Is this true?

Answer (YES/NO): NO